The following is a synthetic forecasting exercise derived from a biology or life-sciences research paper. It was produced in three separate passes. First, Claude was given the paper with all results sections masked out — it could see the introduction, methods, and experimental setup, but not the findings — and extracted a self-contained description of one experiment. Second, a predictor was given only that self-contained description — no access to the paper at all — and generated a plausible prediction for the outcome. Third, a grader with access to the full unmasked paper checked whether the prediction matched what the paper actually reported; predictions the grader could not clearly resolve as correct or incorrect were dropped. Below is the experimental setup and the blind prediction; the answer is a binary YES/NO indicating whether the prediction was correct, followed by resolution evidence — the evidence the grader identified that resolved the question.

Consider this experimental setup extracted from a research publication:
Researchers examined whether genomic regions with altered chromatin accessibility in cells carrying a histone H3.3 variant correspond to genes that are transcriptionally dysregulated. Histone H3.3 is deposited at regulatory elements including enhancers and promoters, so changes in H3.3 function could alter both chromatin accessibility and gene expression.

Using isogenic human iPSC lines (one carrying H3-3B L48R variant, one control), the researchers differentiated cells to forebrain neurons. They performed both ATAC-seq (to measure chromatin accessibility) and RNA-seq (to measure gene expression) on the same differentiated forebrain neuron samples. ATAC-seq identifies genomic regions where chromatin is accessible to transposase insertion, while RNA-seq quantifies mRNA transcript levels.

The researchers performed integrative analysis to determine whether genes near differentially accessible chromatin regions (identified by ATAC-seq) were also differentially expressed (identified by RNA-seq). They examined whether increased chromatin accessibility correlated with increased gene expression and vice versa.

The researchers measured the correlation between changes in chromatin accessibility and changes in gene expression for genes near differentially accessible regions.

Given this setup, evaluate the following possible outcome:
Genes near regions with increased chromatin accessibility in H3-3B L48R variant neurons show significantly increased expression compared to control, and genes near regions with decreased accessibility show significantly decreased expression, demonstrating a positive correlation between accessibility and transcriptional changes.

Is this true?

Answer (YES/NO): YES